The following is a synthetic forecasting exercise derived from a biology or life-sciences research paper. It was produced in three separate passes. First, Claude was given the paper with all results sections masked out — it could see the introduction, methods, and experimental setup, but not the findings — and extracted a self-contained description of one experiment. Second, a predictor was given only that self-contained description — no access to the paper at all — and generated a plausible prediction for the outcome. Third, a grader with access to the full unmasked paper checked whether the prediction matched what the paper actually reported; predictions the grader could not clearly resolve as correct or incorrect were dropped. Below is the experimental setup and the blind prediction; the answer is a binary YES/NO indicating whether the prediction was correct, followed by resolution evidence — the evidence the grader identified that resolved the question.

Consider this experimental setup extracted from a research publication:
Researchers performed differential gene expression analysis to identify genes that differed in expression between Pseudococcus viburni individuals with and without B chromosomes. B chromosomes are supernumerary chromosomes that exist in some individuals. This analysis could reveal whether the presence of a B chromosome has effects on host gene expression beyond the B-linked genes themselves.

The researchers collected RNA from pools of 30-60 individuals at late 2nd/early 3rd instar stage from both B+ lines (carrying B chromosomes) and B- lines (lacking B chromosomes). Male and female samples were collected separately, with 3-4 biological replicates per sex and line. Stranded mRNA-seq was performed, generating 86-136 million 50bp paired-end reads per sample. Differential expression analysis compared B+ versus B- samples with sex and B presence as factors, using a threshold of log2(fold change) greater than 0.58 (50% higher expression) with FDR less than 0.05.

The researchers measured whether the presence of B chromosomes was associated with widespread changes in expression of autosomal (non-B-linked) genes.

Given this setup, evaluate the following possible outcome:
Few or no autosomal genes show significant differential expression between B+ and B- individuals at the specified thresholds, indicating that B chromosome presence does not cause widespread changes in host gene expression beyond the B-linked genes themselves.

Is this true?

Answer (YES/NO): NO